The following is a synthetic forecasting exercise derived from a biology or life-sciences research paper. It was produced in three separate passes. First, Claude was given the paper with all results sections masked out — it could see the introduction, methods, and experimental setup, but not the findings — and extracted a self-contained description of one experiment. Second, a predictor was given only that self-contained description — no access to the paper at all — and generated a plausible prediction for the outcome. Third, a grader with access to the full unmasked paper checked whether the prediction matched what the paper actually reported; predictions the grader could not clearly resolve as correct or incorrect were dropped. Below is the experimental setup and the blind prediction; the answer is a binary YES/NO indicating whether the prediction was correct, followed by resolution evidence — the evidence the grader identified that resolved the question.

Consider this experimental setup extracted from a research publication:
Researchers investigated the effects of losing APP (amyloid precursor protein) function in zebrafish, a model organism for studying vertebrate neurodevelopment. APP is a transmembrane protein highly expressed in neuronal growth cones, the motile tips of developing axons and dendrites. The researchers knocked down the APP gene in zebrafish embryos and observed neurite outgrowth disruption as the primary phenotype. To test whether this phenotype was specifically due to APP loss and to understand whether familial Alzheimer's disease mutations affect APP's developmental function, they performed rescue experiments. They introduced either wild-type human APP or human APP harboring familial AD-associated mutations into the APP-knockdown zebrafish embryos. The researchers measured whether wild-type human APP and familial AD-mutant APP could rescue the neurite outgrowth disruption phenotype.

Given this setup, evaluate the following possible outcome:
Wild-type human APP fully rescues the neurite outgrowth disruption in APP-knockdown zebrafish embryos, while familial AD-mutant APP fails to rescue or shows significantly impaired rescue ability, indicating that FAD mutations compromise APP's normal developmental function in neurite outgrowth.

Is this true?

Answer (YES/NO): YES